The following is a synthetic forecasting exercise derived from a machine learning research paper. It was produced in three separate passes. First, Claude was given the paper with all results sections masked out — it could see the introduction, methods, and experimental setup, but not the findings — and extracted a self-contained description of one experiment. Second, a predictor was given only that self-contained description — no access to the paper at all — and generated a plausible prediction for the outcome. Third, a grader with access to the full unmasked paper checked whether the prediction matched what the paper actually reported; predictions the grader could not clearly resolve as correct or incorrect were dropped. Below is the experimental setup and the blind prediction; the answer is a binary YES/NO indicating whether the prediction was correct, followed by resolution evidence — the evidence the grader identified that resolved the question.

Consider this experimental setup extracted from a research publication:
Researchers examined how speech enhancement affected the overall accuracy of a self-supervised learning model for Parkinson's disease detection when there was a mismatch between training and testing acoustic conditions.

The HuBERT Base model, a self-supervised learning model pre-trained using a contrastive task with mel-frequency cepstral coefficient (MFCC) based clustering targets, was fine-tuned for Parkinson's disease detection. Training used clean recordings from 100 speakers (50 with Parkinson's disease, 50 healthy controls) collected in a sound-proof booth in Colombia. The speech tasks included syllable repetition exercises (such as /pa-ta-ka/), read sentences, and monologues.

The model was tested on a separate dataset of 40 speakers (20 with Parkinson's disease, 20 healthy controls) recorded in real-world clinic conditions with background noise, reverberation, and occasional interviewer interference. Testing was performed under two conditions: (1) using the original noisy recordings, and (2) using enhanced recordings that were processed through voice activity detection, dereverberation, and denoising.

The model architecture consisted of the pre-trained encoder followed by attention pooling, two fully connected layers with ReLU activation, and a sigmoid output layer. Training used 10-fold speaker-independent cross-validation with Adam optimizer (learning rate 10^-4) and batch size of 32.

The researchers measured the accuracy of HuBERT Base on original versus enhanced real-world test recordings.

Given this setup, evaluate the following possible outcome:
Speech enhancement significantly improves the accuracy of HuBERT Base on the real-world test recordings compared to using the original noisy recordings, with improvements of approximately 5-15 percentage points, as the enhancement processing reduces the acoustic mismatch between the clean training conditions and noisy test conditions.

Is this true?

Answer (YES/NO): YES